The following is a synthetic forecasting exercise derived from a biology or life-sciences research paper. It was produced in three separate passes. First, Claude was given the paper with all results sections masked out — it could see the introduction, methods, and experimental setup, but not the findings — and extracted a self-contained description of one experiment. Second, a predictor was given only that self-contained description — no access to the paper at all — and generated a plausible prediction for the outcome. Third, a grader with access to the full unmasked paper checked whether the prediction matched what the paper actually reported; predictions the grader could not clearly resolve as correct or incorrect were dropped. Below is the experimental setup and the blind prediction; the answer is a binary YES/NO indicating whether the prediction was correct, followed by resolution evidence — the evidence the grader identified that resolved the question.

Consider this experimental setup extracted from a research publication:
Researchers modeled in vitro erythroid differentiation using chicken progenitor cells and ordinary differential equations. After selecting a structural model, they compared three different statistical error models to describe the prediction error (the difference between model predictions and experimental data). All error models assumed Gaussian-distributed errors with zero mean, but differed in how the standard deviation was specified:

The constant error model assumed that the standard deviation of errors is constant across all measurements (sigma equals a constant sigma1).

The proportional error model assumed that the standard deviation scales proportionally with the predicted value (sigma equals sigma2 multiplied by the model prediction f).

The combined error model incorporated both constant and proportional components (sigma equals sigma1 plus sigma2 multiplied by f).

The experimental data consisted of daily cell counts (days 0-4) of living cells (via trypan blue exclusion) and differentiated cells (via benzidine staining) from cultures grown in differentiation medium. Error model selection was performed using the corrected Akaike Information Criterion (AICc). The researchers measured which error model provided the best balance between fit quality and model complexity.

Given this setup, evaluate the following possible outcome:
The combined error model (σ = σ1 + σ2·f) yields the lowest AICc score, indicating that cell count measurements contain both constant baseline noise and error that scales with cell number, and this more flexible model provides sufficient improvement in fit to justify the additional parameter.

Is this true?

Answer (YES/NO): NO